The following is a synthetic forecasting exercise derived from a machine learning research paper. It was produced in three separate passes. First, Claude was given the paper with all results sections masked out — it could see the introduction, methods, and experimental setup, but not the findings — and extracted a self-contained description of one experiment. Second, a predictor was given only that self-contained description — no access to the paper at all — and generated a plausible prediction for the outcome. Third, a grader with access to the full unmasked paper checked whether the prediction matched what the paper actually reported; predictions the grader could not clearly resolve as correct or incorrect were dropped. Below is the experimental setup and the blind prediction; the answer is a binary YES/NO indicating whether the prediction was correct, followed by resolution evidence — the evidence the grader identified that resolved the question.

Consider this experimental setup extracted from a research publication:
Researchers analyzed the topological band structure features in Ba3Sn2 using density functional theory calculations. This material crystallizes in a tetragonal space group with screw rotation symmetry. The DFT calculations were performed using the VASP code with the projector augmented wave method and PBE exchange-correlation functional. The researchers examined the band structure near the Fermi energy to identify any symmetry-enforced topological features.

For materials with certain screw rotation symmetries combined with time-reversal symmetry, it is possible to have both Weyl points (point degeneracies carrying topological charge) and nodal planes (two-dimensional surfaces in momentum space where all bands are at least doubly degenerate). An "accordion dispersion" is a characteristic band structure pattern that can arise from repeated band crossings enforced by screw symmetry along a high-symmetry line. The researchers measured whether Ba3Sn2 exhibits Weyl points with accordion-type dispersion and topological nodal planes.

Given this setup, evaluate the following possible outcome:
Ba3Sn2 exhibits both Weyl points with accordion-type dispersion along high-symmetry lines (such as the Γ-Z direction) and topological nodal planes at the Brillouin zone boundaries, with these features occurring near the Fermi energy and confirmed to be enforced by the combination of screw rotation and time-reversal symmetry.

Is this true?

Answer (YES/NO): NO